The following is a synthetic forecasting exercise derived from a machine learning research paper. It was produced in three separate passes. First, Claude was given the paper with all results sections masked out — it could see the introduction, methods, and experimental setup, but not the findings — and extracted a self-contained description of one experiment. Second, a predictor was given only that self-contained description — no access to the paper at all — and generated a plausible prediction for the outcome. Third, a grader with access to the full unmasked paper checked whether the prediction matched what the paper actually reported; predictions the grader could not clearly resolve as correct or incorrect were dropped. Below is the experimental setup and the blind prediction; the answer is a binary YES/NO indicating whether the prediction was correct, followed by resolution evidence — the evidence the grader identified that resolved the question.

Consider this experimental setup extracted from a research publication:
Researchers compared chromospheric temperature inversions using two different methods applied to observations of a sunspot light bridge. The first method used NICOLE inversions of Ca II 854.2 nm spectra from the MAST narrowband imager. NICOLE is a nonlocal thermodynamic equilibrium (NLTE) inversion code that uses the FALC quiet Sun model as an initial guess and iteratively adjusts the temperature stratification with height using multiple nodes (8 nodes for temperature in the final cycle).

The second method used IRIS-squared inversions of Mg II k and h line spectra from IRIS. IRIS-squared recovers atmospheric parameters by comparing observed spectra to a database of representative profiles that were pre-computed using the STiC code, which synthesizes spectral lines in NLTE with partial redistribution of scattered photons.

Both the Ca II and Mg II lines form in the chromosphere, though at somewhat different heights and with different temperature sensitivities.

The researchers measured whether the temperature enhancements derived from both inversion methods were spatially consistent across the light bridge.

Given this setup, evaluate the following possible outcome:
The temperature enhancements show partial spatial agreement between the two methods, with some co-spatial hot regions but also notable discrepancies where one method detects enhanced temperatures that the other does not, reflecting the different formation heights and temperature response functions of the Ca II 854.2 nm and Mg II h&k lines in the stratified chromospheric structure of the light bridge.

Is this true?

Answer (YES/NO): NO